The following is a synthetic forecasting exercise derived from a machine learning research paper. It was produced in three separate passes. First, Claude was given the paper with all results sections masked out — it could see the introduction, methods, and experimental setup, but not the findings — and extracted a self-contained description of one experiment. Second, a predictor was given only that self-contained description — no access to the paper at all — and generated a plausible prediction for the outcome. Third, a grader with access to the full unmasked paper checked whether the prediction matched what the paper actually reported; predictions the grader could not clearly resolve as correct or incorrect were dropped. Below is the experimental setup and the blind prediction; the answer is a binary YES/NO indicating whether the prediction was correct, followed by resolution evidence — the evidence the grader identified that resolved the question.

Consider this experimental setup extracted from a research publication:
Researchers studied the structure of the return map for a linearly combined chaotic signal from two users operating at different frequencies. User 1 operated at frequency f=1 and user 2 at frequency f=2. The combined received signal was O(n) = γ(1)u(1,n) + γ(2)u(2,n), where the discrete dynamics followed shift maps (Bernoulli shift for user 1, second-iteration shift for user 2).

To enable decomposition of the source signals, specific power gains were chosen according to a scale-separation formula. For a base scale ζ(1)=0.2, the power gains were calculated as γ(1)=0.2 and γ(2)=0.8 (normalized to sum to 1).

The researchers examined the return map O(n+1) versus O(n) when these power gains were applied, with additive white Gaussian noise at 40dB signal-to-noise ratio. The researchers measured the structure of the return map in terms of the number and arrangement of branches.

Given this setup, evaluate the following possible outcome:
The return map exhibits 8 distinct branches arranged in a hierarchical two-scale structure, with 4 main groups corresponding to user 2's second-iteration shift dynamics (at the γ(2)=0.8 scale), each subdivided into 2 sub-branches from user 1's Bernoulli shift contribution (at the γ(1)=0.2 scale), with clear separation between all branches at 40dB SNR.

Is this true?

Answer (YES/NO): NO